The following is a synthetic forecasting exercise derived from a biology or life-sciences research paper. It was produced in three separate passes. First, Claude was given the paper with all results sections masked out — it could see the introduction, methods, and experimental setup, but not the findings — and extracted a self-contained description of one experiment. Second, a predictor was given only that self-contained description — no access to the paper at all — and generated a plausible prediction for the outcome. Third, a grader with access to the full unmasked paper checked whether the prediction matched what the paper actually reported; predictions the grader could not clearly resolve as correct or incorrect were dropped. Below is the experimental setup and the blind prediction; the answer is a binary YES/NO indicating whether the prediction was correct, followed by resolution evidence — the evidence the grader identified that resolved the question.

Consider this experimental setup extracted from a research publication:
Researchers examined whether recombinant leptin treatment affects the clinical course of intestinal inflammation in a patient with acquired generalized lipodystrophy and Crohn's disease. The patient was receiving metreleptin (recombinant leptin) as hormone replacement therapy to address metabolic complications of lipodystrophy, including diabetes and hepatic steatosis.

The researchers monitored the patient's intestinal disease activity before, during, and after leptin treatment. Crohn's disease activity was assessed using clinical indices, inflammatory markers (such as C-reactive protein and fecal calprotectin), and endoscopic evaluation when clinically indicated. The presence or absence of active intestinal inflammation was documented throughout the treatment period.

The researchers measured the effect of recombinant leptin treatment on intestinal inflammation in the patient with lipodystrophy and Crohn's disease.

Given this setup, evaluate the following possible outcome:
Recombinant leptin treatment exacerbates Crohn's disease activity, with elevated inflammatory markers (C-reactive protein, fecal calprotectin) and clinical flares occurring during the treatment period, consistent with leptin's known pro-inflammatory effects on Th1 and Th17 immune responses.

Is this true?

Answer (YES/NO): YES